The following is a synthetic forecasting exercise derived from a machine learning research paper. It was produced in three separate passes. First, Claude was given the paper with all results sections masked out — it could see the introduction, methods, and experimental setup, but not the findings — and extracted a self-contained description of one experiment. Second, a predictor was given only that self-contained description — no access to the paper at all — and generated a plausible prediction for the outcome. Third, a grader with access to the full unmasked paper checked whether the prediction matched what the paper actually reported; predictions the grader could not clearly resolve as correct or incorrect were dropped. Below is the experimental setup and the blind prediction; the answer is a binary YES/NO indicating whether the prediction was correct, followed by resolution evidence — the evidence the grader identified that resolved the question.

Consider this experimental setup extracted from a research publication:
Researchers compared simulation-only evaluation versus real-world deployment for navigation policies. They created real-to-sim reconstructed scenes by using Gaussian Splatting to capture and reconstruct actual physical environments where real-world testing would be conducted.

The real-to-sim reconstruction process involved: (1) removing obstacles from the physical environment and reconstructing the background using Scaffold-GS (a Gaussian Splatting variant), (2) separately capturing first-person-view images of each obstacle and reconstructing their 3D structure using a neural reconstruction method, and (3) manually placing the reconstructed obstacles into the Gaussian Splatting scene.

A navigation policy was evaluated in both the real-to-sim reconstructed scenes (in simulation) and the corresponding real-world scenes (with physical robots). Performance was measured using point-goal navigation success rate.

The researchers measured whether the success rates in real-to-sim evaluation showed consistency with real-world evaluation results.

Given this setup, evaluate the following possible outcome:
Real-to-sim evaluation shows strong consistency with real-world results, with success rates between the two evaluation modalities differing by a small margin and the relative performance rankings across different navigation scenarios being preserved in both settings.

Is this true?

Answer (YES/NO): NO